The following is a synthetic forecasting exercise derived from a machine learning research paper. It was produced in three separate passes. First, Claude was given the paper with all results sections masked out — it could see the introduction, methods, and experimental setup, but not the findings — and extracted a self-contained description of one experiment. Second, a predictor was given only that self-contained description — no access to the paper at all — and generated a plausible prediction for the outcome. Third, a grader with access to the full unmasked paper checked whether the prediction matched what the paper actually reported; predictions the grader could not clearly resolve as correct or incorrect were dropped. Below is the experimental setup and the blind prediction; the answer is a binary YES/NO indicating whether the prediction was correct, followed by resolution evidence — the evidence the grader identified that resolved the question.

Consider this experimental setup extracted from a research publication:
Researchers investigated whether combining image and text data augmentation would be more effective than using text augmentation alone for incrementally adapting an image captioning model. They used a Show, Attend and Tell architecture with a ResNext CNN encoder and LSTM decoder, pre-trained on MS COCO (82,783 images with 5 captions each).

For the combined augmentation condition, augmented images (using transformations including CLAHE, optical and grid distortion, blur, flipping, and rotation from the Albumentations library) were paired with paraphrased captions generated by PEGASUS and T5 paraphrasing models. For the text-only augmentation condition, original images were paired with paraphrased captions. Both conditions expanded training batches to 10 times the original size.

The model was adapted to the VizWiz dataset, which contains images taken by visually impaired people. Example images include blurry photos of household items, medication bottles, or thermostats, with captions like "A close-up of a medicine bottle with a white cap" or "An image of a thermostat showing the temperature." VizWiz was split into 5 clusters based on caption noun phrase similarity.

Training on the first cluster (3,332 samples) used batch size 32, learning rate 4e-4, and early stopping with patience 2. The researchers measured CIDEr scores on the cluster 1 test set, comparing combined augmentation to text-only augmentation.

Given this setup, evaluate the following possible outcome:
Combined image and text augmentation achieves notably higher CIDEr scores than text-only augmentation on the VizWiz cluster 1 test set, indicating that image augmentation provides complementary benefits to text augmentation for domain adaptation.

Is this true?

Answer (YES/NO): NO